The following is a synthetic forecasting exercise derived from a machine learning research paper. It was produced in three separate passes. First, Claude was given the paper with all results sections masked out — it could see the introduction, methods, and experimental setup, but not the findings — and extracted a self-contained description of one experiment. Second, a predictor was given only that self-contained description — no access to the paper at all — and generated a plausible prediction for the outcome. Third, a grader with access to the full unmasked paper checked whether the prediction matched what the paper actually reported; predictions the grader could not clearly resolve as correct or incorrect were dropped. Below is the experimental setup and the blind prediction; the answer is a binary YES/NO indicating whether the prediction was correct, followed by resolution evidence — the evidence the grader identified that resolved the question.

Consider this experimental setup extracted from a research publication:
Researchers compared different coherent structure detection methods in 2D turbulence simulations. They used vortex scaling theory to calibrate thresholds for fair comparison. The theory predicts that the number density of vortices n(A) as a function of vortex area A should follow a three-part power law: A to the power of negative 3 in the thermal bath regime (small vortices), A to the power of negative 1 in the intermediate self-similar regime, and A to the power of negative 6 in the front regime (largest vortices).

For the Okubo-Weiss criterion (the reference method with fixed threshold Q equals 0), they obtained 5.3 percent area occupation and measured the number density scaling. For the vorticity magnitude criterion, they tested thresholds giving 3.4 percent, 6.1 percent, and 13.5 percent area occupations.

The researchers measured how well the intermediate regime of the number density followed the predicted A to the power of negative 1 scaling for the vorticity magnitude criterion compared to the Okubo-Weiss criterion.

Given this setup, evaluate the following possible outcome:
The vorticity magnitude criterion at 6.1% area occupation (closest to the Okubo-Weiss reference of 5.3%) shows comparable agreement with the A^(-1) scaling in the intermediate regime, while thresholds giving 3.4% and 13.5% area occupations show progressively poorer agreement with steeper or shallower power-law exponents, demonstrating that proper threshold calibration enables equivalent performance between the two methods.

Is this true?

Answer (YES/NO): NO